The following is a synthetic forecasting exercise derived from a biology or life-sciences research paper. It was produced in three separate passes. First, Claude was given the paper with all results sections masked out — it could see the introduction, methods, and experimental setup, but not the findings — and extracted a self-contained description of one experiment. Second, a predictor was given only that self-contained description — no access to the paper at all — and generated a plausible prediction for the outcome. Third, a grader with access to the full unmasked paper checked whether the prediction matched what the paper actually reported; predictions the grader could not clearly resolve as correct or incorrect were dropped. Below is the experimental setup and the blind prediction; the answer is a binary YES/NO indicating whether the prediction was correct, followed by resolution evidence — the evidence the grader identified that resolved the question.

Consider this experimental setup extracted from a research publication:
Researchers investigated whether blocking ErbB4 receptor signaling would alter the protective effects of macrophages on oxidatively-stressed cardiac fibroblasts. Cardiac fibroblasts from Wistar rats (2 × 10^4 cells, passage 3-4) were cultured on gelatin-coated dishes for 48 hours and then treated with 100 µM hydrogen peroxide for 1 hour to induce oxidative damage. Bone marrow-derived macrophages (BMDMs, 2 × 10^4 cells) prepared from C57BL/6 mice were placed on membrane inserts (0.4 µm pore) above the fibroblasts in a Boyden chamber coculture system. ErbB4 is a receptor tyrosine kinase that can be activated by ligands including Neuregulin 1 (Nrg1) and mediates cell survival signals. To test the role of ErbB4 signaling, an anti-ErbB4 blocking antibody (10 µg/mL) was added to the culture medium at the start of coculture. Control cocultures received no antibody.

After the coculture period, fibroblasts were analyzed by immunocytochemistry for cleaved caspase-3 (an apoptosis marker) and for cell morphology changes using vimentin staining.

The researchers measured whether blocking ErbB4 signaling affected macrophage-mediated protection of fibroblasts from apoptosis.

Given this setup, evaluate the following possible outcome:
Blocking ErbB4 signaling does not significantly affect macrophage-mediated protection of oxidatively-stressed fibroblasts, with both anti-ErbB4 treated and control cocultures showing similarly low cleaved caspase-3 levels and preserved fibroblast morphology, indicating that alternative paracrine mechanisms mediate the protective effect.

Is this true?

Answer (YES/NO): NO